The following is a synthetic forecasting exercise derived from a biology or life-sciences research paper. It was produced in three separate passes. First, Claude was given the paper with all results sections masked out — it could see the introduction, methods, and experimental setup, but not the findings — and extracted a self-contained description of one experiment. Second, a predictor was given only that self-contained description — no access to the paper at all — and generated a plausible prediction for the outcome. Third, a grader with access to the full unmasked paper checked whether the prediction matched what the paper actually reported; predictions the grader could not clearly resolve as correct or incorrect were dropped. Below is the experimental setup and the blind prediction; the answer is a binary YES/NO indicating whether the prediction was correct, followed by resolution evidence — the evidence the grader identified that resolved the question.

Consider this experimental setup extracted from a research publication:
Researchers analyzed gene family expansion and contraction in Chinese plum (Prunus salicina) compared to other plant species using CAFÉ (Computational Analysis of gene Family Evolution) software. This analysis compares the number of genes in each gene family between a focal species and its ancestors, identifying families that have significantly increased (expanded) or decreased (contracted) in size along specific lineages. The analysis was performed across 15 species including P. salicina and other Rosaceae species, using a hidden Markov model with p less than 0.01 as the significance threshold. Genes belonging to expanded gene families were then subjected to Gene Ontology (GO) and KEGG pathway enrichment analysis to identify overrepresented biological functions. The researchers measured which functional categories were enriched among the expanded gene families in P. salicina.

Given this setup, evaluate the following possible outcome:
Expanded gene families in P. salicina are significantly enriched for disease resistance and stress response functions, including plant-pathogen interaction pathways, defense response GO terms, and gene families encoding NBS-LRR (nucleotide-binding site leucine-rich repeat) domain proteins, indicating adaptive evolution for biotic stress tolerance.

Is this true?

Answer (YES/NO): NO